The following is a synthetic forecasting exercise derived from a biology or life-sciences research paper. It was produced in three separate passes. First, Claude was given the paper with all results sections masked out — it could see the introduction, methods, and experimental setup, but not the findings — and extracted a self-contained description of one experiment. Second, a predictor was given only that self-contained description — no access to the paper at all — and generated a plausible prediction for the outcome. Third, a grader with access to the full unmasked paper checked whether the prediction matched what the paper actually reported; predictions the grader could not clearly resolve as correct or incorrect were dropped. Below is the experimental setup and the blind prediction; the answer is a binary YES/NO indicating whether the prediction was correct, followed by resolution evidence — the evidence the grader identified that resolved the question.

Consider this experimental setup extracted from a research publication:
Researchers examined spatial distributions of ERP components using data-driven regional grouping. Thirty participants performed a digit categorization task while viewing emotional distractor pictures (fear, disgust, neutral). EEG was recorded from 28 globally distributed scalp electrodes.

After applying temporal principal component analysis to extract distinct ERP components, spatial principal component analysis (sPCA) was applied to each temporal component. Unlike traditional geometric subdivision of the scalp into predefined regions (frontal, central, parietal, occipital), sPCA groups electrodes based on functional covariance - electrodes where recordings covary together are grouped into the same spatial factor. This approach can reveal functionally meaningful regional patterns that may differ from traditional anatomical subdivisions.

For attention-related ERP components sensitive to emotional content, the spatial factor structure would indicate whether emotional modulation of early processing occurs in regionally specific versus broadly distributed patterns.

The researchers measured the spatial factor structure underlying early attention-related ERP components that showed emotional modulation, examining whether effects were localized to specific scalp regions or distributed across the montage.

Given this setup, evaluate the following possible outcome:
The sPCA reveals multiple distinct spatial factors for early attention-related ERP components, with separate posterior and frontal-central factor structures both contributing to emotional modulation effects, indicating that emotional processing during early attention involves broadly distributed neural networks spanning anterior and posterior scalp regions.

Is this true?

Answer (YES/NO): YES